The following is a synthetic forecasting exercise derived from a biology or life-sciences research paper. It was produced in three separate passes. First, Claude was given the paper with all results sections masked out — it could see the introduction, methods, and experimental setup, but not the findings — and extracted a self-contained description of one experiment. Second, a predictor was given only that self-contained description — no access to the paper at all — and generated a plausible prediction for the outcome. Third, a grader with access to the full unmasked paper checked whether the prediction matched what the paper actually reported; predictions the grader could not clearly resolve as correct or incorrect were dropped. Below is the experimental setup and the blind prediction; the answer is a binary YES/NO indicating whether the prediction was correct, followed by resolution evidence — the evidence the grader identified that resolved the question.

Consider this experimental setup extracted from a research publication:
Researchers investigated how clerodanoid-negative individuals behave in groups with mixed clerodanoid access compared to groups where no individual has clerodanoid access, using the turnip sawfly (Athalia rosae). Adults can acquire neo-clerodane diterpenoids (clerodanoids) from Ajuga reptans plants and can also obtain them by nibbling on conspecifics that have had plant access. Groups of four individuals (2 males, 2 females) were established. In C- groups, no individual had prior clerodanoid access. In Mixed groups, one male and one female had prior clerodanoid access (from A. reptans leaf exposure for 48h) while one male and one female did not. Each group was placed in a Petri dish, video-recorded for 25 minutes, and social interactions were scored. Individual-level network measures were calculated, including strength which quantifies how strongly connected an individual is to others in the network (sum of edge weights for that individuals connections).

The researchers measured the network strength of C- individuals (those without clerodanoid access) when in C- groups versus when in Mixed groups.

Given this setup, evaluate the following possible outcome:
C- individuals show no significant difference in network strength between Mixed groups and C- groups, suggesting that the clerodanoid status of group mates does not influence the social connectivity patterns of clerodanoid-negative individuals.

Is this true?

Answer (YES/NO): NO